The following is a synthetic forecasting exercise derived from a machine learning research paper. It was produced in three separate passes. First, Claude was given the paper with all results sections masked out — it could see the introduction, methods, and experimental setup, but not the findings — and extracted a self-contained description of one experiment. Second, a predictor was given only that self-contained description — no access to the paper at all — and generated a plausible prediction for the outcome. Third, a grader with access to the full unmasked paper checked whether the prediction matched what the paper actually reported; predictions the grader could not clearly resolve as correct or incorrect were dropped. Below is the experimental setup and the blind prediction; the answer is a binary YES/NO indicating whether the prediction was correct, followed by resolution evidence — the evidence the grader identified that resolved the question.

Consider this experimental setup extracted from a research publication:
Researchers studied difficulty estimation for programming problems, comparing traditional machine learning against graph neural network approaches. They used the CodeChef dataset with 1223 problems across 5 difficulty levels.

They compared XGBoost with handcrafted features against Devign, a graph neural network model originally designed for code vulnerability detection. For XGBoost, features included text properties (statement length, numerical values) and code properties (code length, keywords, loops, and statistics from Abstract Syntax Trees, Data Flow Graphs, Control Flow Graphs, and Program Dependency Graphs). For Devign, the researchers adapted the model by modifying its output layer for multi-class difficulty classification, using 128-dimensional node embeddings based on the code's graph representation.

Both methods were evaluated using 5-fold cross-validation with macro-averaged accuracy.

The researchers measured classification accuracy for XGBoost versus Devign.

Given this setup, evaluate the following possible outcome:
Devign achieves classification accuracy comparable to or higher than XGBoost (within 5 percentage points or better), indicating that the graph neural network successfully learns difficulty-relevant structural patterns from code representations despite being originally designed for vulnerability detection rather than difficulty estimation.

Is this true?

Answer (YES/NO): YES